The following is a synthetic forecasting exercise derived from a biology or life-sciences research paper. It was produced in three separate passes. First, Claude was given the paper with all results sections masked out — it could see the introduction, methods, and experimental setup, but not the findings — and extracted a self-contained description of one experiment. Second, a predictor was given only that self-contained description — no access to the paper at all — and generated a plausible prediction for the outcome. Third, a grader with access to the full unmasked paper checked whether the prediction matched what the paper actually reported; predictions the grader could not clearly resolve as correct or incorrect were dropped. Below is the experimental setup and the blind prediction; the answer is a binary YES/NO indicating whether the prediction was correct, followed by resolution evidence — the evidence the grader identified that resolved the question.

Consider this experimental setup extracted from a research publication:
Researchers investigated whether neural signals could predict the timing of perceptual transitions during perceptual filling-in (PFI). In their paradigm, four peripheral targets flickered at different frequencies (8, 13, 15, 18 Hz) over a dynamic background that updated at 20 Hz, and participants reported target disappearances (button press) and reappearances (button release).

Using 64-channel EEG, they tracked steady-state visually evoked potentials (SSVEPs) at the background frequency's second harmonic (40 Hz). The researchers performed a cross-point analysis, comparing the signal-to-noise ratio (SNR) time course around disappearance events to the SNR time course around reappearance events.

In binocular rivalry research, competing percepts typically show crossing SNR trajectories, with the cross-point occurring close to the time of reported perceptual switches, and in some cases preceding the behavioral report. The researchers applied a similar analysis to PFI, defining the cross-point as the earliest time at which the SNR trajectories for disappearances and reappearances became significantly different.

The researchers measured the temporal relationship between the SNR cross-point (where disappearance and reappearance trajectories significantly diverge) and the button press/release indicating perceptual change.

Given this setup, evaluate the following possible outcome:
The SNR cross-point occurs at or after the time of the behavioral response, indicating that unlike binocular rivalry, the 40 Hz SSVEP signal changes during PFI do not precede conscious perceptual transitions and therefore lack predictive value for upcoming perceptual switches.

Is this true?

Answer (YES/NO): NO